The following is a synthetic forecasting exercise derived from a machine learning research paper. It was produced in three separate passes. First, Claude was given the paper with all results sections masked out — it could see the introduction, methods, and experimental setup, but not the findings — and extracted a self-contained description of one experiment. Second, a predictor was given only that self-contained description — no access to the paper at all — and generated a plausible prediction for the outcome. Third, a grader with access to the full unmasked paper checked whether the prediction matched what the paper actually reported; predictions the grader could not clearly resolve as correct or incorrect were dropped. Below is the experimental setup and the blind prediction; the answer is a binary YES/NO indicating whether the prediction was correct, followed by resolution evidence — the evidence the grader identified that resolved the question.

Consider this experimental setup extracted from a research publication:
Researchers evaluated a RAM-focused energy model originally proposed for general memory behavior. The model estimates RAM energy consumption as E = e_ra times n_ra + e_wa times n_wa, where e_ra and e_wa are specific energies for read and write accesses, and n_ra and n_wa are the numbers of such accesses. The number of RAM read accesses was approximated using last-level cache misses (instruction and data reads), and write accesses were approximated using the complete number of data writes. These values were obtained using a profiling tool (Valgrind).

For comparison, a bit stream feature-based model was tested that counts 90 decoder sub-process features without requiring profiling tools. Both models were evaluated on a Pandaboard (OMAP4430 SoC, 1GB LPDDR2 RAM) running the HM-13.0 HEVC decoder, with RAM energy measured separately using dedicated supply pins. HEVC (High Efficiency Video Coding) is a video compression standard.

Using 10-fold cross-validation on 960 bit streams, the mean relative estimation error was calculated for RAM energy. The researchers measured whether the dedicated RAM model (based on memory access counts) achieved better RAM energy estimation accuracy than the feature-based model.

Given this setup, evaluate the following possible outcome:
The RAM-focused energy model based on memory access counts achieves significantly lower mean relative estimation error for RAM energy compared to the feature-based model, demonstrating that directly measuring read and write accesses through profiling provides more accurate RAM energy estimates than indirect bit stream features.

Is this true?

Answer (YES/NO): NO